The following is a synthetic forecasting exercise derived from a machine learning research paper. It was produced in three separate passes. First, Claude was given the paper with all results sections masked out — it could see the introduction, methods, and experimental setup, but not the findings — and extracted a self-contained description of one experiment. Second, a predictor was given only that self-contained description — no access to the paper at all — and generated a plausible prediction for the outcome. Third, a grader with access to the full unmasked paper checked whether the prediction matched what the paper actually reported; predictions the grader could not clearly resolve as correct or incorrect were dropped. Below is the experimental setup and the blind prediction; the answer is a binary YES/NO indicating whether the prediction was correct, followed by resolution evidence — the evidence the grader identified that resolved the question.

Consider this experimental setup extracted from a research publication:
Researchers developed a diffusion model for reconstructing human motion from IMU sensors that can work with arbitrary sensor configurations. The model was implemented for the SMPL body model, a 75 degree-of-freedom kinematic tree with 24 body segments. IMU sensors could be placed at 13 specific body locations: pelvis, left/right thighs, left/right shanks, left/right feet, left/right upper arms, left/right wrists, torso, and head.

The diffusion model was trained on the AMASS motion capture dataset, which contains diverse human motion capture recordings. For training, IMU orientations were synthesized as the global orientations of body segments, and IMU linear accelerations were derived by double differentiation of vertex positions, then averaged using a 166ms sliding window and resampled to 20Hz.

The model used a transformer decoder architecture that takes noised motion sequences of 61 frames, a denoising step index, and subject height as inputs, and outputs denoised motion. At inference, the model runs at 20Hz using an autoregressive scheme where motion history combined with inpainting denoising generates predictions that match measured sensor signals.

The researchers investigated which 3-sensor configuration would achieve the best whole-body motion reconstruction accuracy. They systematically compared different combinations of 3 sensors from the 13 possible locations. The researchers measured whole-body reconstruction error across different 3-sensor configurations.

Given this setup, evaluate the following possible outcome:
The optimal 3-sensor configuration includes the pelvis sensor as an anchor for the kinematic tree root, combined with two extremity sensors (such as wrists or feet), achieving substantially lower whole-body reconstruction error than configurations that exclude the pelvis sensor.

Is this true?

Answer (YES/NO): YES